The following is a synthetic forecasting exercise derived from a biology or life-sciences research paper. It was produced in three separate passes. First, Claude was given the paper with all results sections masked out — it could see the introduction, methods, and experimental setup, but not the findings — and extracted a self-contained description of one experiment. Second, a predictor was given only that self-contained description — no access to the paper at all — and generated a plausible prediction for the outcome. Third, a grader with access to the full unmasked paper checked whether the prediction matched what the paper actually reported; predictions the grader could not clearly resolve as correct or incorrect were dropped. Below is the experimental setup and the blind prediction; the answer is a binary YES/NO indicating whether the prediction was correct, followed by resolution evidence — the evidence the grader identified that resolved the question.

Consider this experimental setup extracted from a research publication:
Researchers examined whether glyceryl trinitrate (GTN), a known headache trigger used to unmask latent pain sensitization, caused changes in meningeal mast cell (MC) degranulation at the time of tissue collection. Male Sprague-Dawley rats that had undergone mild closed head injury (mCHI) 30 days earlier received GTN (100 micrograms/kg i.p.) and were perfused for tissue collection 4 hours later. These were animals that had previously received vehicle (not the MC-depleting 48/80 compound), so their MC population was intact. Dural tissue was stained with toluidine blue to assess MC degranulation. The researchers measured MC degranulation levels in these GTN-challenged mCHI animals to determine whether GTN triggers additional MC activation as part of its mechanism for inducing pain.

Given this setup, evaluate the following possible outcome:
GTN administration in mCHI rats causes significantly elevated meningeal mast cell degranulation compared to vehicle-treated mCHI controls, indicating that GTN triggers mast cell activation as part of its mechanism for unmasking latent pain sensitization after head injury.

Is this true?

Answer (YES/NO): NO